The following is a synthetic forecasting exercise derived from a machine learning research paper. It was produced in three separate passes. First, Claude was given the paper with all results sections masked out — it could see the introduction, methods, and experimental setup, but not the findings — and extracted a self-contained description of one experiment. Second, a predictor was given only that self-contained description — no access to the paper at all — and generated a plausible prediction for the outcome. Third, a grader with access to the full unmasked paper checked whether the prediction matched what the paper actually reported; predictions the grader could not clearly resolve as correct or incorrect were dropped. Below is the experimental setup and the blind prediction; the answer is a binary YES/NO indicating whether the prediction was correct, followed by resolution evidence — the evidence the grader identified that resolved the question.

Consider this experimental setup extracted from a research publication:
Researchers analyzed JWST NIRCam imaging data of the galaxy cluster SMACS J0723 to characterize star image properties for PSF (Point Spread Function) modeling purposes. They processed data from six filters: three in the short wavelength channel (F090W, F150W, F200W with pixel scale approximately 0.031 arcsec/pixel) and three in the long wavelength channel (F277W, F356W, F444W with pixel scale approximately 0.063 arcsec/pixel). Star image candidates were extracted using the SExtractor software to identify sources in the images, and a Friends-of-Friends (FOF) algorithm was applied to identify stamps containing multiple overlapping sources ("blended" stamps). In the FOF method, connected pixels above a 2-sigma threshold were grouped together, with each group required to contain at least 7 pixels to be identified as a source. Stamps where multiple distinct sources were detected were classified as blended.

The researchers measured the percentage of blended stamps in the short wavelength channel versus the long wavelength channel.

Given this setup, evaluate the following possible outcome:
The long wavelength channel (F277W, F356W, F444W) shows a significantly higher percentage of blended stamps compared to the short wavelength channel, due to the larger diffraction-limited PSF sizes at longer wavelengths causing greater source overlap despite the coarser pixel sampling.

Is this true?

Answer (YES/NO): YES